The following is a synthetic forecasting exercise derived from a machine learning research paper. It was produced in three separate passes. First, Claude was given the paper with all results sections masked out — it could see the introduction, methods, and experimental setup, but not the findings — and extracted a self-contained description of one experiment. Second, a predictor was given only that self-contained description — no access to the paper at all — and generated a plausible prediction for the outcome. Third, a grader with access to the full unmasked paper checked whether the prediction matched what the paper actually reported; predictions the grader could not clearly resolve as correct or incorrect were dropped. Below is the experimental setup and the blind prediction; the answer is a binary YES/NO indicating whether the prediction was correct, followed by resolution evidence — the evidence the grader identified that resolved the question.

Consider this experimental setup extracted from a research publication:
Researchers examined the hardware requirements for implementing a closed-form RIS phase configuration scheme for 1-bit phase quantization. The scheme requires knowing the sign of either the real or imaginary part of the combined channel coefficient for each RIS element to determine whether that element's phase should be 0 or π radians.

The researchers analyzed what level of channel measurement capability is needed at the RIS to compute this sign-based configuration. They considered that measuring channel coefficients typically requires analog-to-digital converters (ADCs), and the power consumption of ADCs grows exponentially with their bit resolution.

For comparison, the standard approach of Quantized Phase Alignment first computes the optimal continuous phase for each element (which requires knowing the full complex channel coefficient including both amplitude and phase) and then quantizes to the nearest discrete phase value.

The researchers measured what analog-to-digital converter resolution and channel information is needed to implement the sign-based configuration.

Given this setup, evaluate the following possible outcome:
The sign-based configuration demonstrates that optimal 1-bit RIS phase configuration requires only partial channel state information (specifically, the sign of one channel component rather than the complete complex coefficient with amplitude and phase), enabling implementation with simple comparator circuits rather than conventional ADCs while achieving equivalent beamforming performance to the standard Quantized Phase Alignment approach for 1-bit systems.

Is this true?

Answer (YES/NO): NO